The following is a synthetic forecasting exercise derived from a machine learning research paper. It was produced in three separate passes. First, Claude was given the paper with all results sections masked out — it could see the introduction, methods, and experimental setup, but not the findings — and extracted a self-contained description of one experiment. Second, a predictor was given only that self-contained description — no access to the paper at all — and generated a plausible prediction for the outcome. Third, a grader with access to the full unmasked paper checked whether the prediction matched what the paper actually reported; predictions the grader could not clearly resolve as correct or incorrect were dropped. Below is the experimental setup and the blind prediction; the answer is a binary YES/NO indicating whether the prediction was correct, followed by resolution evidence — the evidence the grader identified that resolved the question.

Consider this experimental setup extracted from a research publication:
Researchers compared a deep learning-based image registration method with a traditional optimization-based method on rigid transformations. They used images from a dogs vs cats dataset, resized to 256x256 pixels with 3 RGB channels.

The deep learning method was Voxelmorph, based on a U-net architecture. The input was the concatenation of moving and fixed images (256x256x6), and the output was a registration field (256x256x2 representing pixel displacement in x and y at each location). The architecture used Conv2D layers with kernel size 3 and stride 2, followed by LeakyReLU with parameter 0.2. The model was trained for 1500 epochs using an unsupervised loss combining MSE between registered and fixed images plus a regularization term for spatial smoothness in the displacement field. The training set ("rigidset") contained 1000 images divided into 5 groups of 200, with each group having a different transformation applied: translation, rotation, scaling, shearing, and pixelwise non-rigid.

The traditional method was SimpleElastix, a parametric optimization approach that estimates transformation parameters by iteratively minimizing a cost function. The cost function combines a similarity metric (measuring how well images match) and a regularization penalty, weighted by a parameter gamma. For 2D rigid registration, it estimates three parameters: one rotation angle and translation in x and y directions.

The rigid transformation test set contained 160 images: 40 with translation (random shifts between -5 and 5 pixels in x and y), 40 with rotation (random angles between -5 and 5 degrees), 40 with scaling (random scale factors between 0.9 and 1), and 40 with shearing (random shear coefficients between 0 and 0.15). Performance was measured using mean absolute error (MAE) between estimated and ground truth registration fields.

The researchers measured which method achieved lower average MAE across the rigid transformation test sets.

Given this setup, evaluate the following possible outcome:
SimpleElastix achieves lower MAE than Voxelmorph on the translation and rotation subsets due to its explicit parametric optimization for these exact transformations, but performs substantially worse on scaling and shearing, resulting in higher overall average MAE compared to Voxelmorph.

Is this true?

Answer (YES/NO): NO